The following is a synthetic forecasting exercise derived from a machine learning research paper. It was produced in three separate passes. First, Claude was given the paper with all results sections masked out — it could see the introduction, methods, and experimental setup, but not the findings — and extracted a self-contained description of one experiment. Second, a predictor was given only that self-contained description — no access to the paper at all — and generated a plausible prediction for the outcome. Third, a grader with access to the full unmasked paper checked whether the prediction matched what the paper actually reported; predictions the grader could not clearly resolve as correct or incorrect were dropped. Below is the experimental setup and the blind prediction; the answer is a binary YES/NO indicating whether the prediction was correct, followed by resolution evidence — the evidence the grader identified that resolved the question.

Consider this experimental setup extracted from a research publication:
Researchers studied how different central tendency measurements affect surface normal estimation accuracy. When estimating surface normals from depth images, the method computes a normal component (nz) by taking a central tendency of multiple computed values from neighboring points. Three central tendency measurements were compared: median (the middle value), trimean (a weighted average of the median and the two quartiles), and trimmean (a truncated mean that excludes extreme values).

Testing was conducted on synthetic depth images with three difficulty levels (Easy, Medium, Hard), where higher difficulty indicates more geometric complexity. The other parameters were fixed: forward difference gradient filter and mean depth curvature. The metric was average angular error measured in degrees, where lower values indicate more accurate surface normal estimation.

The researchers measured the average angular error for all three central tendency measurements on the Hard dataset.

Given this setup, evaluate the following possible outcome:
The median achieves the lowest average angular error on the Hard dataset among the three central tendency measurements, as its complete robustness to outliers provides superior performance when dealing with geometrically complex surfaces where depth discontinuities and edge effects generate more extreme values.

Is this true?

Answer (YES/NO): YES